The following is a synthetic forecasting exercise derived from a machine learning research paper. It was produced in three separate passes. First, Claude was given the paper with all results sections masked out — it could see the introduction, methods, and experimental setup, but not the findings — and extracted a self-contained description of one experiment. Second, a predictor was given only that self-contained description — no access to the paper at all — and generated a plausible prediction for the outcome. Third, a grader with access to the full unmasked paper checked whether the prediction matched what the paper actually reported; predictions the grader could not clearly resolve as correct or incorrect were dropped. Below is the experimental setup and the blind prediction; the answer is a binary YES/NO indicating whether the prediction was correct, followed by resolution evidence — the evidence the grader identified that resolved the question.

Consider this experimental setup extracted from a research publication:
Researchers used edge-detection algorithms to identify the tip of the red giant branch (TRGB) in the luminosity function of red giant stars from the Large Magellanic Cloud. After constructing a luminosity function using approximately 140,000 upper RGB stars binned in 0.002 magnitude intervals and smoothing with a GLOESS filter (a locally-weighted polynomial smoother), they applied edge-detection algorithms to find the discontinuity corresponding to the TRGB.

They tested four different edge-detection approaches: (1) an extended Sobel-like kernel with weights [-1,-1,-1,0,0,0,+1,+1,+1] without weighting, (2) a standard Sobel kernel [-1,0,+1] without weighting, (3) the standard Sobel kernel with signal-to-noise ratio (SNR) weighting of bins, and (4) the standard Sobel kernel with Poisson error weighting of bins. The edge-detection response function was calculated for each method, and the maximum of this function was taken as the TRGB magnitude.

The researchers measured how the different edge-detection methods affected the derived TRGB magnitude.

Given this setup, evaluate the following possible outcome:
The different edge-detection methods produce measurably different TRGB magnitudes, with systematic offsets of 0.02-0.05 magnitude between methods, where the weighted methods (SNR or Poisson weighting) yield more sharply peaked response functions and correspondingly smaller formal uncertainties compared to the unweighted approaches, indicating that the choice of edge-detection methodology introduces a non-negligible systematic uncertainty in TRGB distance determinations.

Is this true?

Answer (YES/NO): NO